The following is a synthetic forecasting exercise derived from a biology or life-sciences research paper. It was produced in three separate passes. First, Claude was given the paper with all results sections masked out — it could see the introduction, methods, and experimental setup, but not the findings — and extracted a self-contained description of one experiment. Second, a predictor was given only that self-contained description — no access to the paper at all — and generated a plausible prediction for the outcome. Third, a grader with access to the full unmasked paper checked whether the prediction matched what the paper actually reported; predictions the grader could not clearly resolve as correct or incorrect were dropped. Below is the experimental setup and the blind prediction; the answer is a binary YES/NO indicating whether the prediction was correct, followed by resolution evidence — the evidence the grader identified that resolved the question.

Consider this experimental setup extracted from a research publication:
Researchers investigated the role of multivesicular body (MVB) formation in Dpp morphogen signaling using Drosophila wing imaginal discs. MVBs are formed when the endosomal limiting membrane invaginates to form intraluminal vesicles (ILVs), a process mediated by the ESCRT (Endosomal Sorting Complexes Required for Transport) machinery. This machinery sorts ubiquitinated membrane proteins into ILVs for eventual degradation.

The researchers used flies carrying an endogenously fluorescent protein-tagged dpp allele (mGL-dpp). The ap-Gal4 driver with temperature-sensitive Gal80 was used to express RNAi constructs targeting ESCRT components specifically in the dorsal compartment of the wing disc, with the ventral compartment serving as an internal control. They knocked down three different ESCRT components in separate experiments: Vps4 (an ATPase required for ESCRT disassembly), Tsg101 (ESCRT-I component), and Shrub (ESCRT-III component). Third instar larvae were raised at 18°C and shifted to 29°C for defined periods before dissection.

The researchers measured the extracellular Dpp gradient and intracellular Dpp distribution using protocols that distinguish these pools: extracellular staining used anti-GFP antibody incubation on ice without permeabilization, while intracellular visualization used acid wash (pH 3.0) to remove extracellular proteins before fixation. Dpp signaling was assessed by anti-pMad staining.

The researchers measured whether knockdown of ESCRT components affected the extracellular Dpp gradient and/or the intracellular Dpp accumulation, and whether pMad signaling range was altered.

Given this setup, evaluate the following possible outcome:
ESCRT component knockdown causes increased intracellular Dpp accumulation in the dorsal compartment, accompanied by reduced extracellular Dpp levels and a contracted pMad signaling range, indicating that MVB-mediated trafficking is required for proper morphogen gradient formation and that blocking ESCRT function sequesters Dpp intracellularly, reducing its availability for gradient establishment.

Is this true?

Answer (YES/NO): NO